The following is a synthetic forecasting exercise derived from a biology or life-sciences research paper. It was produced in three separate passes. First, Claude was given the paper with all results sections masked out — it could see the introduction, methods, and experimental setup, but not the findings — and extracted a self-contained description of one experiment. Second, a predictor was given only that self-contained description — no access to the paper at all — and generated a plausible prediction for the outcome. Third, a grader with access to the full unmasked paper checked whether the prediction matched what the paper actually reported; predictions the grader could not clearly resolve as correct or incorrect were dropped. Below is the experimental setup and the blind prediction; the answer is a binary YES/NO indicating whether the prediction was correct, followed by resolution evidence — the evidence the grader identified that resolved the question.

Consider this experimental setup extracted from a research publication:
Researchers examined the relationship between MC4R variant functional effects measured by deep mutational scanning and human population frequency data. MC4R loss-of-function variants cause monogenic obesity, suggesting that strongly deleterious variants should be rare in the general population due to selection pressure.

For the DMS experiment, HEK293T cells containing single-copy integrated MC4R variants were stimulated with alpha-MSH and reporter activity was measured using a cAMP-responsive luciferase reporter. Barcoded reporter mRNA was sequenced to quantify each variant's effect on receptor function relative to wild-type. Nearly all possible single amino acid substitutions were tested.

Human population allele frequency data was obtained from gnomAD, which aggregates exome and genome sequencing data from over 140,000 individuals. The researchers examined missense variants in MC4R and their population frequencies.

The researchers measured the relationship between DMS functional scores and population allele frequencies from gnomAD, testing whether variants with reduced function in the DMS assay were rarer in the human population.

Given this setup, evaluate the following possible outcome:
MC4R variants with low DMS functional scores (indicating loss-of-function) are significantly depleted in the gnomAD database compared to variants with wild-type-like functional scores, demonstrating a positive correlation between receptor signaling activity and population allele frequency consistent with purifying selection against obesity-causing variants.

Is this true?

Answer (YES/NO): YES